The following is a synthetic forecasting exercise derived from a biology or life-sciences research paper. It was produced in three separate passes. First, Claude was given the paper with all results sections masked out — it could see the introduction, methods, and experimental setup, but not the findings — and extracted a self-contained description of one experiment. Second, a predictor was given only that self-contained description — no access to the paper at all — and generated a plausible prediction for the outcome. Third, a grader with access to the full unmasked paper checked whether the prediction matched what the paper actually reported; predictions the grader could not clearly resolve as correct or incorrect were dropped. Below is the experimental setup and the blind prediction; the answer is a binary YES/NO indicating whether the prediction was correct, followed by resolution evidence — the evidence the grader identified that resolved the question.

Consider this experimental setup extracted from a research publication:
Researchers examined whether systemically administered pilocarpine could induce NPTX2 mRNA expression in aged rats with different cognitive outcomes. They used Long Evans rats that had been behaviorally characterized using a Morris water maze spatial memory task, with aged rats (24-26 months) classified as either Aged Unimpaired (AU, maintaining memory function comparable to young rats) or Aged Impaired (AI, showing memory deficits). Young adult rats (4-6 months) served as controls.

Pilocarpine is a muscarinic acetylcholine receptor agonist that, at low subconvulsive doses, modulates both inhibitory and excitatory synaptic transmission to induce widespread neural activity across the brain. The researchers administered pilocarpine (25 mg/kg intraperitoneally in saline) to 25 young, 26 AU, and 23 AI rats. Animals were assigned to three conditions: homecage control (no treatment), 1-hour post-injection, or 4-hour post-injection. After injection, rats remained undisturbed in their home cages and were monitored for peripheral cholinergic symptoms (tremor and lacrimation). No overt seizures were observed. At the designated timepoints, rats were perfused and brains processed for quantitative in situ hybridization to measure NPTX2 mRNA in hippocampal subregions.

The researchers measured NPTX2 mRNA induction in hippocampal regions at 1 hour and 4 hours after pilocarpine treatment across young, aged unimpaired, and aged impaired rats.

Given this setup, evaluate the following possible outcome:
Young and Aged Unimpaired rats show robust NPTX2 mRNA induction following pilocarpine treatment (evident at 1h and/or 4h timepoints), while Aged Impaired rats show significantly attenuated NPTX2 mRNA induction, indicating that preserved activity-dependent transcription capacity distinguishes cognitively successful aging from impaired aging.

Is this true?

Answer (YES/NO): NO